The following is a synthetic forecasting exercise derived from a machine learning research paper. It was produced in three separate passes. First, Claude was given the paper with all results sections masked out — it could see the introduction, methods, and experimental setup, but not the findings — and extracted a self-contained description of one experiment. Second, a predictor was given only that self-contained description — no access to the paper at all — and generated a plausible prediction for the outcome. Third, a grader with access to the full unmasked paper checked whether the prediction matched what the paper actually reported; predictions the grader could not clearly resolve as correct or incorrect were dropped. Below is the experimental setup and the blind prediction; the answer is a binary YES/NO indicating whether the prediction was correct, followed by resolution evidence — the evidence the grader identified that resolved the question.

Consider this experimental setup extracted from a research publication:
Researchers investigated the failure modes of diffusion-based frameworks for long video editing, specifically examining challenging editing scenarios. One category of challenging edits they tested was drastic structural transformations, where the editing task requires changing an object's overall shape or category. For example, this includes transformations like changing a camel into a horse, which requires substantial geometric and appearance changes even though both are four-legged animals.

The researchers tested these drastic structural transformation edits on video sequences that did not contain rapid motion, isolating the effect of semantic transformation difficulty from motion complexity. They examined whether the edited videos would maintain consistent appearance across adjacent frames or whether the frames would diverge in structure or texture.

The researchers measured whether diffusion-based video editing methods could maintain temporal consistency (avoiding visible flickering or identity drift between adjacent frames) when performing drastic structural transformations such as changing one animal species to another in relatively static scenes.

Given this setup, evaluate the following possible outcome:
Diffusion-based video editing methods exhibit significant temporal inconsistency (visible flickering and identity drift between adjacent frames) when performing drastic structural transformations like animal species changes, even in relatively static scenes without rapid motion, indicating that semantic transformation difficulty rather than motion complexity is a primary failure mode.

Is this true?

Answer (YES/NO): YES